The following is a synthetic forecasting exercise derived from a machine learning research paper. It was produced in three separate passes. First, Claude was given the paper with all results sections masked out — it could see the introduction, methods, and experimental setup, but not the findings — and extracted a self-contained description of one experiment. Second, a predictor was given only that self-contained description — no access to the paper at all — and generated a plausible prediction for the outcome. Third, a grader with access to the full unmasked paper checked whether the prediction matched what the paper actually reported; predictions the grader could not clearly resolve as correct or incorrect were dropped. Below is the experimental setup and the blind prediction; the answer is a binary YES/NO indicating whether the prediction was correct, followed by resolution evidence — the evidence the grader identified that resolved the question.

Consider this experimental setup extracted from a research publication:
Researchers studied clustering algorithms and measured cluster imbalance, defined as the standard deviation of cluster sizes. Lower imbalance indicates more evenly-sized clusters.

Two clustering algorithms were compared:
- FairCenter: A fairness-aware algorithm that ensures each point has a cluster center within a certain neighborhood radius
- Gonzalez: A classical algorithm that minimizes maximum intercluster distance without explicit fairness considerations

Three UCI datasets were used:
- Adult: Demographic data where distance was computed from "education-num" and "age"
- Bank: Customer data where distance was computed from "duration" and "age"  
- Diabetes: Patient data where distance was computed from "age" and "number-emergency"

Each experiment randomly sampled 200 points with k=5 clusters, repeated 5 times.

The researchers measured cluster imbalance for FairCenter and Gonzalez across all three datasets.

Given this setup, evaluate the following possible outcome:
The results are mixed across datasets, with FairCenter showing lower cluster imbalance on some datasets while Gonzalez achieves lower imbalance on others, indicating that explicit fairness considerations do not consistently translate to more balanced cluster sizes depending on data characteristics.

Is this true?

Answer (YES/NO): NO